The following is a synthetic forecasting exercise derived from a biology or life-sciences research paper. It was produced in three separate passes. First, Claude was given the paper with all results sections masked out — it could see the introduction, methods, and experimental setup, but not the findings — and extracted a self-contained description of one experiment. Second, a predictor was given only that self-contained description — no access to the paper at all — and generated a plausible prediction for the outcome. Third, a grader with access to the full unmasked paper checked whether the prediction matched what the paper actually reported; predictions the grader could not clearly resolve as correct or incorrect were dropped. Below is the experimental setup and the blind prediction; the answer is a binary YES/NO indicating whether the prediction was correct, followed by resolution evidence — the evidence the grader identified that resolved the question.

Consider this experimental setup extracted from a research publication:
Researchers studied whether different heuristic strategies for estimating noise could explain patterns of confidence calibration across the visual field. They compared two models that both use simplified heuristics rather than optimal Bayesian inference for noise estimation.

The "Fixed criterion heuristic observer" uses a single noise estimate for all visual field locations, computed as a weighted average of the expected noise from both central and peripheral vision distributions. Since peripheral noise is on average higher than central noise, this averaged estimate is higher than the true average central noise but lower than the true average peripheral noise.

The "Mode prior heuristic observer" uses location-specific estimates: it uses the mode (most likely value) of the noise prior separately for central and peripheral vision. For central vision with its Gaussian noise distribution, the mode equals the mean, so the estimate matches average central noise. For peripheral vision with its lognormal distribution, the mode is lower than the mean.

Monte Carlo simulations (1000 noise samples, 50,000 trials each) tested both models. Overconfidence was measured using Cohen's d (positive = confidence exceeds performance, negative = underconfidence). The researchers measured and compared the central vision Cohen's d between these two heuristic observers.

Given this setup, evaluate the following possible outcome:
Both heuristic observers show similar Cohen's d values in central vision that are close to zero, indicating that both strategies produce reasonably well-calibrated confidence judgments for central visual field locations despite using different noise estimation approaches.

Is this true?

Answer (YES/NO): NO